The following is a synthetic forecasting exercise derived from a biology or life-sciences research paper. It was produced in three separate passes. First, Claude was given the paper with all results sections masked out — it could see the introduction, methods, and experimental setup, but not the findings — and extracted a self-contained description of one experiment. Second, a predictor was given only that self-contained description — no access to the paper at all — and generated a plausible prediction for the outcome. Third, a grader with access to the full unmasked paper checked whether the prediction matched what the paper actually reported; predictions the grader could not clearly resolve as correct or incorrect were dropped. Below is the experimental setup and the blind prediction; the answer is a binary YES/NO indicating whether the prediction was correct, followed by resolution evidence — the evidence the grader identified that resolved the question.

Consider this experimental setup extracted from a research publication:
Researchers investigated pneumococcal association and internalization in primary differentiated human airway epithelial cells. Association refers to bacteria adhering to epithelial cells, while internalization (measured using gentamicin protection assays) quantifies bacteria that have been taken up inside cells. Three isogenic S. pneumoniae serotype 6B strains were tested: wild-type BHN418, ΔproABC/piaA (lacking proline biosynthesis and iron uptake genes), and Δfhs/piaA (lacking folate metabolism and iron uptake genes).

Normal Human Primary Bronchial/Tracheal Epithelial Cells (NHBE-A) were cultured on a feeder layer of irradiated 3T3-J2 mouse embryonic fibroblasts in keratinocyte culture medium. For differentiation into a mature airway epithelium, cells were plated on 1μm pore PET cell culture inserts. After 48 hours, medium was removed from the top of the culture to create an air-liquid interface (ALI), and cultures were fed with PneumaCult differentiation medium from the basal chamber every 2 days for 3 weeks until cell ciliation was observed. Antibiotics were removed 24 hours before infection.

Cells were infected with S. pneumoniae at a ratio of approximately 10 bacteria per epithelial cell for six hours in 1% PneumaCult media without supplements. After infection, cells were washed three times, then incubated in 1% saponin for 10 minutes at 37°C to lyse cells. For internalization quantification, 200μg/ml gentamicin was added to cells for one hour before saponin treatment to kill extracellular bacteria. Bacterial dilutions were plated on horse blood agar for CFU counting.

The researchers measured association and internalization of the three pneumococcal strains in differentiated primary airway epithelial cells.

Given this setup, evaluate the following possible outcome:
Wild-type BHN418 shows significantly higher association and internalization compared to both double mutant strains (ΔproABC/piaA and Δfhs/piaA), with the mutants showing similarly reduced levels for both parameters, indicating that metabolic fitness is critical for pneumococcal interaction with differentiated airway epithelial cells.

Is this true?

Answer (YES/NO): NO